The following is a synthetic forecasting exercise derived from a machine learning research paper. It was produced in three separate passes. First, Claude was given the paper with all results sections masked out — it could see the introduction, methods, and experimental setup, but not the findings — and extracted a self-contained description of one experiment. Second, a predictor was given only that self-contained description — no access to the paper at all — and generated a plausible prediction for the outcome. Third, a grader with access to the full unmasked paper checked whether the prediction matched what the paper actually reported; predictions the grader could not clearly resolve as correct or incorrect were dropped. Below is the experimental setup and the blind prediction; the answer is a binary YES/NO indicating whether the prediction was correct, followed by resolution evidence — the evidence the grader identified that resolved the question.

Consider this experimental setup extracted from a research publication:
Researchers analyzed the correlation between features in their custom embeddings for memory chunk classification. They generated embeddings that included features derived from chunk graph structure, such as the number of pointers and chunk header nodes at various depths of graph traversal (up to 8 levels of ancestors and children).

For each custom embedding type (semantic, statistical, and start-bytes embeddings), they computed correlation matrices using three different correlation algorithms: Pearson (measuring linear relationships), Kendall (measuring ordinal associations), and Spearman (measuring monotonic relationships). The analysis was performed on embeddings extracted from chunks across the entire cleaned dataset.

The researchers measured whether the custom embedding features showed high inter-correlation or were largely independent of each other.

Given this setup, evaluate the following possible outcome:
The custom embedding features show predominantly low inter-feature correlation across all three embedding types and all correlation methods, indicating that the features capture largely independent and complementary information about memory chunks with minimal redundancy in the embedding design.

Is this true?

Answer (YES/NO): YES